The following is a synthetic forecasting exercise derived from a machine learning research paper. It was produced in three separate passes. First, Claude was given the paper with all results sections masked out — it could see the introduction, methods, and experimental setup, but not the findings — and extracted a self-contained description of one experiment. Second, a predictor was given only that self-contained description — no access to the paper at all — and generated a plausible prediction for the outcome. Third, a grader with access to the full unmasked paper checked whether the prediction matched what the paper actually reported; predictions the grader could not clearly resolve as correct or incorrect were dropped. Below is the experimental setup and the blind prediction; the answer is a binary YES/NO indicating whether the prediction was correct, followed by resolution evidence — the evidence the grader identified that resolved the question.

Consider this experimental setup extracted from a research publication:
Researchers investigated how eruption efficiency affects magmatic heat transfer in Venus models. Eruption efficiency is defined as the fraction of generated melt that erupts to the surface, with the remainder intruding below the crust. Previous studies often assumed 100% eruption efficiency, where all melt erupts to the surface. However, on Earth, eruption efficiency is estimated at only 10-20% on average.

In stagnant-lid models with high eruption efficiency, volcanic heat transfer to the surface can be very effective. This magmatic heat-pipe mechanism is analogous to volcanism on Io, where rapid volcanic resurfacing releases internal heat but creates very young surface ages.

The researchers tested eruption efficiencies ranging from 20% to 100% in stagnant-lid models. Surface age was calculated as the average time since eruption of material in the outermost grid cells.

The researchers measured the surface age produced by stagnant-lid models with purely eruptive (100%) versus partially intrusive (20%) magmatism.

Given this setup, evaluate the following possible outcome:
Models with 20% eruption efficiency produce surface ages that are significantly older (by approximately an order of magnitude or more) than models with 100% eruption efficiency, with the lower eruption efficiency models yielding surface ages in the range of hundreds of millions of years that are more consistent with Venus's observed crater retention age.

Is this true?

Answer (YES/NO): YES